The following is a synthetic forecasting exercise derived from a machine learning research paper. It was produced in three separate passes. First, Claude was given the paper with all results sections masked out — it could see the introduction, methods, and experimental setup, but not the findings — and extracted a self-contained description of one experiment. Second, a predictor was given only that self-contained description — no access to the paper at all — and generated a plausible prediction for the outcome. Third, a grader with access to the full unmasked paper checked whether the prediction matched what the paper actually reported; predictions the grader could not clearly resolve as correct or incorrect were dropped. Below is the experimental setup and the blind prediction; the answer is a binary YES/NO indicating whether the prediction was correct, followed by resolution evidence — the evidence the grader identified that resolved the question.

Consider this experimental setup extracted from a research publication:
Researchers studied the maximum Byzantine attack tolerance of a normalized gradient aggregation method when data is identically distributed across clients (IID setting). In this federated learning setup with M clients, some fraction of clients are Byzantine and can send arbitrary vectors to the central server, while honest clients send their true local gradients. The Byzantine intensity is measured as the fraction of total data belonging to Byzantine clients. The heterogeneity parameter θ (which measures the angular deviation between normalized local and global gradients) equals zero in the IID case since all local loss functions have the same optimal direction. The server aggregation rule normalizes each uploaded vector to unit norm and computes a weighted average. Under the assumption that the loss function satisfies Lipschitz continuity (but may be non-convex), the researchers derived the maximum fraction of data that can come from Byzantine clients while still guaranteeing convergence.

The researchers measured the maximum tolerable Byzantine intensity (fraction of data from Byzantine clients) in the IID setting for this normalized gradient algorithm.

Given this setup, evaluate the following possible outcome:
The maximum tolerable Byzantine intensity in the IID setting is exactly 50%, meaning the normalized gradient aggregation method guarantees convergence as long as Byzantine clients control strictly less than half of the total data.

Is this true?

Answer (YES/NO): YES